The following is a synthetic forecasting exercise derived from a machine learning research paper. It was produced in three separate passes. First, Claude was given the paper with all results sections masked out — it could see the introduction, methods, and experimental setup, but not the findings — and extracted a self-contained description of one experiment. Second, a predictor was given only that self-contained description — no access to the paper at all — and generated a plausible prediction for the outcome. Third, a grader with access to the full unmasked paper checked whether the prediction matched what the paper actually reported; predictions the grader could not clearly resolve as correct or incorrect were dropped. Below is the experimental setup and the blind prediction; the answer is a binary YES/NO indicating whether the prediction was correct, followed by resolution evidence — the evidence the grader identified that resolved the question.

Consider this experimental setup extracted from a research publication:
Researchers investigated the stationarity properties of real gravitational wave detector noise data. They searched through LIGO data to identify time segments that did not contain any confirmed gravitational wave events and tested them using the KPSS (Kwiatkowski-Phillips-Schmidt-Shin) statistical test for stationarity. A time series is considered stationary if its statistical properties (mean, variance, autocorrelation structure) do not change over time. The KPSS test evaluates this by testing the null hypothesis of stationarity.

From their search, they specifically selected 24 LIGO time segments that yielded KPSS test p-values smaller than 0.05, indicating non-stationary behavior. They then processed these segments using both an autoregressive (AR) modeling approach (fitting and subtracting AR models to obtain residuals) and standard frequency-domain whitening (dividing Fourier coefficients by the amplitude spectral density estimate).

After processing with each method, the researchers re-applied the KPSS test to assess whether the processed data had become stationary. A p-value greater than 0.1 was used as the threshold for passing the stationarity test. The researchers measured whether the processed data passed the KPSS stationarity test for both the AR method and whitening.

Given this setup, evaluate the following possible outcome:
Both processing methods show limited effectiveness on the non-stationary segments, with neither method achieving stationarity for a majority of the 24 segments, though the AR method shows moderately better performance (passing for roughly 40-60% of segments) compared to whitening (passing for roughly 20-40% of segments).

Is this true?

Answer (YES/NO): NO